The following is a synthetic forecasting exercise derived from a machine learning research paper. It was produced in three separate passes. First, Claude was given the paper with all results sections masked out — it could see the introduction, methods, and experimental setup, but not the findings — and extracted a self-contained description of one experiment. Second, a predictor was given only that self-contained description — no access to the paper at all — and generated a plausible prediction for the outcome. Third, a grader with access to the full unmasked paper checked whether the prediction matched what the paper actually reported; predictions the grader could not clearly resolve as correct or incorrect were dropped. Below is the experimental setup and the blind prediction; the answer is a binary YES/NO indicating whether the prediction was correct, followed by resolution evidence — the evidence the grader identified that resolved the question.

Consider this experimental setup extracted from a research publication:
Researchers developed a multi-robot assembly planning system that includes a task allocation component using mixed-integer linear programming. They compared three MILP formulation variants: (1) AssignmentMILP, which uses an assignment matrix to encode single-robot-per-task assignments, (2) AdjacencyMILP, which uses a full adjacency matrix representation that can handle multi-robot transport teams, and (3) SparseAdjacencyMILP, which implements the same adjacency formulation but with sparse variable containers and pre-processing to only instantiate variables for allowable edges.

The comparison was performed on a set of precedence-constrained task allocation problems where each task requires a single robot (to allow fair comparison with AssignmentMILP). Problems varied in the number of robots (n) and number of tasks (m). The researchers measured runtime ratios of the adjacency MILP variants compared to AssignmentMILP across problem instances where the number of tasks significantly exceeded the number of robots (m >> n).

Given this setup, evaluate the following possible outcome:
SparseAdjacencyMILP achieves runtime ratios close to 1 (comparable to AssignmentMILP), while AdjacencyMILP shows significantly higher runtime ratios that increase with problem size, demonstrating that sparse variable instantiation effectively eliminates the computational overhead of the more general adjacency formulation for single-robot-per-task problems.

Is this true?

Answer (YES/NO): NO